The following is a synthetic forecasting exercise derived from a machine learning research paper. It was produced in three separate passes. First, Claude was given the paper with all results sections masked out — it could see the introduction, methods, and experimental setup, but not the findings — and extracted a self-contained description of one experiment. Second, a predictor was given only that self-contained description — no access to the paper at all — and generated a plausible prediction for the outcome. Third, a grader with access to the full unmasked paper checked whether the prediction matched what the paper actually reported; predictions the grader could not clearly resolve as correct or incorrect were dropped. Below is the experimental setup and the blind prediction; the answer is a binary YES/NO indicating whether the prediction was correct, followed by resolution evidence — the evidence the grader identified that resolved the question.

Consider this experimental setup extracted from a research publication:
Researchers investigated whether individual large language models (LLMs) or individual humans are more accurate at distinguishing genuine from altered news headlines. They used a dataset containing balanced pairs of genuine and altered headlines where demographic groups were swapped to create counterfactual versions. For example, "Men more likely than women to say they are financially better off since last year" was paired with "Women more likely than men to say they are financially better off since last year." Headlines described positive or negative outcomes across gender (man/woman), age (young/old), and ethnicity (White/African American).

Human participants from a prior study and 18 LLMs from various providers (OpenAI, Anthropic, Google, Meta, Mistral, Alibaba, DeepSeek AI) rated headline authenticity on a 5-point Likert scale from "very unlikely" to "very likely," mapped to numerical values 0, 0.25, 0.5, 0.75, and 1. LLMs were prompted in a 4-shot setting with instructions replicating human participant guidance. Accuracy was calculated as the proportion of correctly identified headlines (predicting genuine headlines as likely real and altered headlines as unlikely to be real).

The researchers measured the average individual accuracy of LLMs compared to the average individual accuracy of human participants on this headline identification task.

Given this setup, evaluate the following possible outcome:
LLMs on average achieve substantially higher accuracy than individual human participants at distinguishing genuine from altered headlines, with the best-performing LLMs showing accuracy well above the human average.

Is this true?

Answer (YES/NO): YES